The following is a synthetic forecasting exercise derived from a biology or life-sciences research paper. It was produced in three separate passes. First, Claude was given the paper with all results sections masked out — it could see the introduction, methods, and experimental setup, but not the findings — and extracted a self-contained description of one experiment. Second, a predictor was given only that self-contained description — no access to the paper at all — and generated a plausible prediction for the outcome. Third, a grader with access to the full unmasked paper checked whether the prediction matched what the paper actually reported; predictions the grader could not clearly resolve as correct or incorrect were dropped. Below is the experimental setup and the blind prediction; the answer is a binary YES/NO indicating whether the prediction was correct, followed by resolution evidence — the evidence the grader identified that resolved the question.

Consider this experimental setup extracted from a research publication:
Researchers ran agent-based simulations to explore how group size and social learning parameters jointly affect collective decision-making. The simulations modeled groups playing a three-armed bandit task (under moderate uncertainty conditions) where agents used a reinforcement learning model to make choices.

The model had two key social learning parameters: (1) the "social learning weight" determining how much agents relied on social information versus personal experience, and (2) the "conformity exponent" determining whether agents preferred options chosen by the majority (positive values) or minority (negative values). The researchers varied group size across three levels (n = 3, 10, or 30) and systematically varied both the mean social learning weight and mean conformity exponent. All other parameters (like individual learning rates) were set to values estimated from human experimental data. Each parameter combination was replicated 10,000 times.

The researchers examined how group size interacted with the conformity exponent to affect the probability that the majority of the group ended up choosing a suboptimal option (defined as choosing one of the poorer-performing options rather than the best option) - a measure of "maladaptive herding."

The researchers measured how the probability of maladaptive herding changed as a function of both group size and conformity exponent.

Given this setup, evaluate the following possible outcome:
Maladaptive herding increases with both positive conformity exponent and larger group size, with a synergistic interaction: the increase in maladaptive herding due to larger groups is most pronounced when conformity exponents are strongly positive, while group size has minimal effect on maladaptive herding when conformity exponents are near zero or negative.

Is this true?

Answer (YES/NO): YES